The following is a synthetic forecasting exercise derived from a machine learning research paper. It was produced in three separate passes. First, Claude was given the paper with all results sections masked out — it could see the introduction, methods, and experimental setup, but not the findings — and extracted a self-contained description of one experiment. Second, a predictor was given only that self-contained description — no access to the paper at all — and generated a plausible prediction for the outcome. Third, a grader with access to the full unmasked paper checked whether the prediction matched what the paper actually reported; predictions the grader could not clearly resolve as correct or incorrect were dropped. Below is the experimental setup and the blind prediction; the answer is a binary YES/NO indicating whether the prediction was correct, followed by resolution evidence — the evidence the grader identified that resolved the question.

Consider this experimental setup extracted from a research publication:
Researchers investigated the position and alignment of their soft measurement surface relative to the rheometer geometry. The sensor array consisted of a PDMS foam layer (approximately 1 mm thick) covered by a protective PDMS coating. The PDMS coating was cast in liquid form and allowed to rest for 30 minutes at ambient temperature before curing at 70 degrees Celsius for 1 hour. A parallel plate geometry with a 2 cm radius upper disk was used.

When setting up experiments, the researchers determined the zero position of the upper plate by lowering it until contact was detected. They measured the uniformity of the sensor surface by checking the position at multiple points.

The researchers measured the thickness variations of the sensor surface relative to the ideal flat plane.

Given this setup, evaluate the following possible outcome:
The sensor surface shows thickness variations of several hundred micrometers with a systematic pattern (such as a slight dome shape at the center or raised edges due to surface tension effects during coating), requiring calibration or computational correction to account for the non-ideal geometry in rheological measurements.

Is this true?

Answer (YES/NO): NO